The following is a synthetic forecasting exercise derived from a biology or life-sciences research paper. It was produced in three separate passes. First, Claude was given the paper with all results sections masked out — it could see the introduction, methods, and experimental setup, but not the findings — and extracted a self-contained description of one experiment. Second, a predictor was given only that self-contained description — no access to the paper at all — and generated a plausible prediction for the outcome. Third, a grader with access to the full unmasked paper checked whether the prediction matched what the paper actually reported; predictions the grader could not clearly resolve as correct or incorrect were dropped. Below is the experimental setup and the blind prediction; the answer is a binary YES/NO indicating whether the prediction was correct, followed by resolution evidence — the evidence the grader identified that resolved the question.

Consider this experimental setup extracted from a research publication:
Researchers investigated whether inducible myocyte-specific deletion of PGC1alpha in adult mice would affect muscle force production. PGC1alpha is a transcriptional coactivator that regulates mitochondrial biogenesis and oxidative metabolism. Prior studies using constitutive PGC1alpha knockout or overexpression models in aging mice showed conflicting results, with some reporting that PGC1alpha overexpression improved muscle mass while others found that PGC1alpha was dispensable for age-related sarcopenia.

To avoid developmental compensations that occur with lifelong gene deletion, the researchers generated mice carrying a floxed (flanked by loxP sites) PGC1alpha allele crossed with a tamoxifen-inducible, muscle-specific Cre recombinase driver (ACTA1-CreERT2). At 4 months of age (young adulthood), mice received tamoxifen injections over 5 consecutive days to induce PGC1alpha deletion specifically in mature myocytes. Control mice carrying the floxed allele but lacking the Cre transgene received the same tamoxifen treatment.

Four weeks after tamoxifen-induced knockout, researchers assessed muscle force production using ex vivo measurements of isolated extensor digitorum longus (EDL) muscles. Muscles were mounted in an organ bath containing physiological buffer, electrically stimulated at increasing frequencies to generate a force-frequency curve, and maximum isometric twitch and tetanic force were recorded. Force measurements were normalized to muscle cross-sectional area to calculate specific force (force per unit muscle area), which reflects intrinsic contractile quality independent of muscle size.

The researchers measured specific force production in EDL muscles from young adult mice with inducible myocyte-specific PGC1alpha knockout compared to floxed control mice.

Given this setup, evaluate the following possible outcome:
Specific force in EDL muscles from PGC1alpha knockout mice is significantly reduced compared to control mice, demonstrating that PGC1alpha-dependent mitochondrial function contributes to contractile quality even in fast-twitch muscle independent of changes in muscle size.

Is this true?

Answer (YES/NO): NO